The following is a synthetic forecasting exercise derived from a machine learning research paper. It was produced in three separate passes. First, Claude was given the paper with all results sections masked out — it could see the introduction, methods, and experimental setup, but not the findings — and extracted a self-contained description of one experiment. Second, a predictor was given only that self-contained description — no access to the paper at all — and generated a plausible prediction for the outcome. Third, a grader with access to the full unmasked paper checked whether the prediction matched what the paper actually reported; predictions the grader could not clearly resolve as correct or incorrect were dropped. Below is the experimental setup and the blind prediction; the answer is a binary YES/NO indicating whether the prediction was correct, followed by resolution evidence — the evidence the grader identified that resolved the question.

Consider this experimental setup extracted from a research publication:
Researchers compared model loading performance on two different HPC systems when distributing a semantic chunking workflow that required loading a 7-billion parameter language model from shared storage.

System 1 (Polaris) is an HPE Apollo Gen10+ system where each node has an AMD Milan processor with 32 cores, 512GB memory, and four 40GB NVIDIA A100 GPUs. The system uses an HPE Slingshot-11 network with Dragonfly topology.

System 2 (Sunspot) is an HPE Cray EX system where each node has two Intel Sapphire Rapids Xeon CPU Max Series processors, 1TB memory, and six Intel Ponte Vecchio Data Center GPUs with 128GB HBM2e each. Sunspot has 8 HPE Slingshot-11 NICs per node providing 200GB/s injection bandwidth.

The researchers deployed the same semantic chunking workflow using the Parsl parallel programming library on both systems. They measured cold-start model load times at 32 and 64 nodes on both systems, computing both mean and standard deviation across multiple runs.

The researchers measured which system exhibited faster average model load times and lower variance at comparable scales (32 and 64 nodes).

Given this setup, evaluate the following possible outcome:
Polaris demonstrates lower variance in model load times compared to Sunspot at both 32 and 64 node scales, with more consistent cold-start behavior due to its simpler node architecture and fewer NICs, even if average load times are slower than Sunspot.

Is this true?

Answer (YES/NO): NO